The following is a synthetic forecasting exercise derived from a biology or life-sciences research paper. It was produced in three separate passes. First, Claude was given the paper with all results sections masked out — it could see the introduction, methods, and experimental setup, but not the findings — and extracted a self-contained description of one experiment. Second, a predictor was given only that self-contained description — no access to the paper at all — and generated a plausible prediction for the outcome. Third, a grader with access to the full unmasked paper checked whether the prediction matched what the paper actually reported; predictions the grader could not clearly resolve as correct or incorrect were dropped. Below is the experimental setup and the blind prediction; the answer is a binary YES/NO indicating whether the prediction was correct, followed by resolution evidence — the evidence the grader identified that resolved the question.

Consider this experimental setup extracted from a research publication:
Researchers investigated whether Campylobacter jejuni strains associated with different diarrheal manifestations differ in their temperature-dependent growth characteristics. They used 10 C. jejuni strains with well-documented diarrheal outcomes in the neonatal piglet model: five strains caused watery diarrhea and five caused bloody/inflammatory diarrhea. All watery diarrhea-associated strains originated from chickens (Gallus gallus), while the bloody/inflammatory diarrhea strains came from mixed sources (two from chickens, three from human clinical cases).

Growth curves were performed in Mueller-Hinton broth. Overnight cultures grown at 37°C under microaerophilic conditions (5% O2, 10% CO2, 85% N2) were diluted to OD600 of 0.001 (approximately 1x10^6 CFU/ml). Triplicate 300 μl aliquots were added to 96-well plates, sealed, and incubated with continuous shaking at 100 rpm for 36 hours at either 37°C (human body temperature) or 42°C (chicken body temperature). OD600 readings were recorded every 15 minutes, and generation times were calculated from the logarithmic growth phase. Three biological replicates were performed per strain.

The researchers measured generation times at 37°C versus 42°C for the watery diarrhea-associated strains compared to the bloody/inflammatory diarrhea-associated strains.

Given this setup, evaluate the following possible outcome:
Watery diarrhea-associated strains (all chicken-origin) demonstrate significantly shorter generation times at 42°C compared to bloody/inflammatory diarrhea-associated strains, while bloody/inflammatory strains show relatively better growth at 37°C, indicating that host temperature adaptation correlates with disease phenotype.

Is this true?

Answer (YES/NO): NO